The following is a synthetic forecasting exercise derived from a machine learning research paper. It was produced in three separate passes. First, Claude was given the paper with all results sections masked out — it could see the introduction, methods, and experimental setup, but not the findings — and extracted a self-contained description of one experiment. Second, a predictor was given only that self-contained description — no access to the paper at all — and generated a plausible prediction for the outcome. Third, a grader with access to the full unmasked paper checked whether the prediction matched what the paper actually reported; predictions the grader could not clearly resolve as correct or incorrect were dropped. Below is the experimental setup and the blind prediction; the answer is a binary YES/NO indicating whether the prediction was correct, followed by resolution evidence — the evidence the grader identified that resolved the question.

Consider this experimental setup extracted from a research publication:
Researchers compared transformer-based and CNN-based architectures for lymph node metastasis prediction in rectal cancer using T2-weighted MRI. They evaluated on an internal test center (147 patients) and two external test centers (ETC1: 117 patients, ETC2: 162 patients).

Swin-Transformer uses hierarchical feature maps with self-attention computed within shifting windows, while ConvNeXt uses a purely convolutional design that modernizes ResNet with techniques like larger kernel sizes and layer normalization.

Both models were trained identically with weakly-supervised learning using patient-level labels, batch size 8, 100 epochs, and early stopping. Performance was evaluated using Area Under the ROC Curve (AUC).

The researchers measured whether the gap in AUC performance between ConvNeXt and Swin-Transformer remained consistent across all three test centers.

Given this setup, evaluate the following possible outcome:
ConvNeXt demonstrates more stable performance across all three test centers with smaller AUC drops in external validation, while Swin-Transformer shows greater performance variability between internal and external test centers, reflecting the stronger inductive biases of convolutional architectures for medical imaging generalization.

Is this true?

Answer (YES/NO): NO